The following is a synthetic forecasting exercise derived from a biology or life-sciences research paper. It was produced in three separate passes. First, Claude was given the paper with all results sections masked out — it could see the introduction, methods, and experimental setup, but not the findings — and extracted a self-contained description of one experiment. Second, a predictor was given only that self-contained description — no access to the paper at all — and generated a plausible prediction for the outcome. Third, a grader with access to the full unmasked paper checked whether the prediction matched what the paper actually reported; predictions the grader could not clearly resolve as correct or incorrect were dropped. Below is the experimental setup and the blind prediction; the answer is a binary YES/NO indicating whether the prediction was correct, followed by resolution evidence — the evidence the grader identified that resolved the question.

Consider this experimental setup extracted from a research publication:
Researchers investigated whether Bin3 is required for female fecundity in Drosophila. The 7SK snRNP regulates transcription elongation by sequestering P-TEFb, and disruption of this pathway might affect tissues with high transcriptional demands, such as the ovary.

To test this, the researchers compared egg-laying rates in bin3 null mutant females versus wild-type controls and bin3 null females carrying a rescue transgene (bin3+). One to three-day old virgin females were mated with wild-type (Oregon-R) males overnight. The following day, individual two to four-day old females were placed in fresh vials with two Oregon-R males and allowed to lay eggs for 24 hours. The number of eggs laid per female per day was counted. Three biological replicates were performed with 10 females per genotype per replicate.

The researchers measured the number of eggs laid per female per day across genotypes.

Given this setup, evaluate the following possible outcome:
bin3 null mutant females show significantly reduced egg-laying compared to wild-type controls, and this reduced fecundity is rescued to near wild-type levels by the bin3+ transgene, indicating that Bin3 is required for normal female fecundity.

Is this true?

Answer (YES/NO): YES